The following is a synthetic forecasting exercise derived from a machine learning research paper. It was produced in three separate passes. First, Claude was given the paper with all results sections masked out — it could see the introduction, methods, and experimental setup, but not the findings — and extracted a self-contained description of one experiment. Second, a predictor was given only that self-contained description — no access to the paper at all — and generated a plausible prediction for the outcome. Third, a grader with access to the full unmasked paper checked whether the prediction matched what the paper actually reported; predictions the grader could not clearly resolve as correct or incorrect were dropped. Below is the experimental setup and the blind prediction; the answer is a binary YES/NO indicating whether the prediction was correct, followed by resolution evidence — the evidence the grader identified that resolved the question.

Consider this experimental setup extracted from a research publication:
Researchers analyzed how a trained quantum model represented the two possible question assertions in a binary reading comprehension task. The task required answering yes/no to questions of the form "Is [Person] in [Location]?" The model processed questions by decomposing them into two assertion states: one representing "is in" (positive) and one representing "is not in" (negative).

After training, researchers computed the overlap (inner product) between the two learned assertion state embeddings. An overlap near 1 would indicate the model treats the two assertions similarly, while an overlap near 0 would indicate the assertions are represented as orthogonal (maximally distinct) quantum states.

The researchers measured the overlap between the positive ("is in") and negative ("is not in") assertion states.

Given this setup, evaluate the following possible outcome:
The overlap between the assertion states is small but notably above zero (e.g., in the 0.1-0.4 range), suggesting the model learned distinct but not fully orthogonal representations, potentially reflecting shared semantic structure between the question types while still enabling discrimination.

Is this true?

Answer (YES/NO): NO